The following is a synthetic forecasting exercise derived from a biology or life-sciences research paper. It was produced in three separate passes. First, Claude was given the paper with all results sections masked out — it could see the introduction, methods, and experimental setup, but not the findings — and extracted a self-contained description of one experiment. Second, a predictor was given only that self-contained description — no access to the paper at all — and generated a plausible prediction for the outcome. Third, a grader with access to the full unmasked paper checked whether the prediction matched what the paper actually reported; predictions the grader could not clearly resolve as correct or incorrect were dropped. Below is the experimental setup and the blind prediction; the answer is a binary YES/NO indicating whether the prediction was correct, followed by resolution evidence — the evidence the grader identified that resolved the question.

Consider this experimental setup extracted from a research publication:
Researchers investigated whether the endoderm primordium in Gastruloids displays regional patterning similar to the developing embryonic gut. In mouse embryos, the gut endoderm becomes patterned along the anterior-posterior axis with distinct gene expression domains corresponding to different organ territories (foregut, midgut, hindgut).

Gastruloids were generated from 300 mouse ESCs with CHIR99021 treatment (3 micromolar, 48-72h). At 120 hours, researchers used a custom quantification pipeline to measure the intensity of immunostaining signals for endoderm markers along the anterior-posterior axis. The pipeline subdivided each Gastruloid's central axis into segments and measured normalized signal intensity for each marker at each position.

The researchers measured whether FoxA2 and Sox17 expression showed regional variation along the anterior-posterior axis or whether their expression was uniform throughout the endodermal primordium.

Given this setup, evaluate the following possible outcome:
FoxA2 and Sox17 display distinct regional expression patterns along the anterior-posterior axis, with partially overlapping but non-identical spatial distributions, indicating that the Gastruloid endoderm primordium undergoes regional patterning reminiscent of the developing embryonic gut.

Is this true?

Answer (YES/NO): YES